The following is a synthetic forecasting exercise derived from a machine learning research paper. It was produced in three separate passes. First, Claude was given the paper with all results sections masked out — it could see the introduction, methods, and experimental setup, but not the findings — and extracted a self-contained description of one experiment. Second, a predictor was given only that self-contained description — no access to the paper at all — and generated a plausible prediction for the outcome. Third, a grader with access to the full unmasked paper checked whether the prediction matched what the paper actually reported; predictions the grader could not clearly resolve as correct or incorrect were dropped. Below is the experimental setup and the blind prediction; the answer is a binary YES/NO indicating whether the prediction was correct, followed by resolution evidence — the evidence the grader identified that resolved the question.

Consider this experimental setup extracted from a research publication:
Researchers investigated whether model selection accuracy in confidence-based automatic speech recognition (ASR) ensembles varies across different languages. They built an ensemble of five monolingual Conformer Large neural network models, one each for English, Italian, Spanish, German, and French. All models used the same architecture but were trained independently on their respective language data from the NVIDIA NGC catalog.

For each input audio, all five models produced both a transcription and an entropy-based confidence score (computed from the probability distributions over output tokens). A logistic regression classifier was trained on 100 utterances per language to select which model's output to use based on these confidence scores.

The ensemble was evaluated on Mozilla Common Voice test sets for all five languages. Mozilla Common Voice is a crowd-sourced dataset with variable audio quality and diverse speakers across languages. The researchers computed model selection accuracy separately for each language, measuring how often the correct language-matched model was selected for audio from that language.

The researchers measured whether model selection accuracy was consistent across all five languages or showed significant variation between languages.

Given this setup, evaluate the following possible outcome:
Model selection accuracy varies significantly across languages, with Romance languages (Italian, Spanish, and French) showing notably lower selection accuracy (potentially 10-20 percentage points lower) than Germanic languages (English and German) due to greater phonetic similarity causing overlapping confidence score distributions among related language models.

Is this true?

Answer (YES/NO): NO